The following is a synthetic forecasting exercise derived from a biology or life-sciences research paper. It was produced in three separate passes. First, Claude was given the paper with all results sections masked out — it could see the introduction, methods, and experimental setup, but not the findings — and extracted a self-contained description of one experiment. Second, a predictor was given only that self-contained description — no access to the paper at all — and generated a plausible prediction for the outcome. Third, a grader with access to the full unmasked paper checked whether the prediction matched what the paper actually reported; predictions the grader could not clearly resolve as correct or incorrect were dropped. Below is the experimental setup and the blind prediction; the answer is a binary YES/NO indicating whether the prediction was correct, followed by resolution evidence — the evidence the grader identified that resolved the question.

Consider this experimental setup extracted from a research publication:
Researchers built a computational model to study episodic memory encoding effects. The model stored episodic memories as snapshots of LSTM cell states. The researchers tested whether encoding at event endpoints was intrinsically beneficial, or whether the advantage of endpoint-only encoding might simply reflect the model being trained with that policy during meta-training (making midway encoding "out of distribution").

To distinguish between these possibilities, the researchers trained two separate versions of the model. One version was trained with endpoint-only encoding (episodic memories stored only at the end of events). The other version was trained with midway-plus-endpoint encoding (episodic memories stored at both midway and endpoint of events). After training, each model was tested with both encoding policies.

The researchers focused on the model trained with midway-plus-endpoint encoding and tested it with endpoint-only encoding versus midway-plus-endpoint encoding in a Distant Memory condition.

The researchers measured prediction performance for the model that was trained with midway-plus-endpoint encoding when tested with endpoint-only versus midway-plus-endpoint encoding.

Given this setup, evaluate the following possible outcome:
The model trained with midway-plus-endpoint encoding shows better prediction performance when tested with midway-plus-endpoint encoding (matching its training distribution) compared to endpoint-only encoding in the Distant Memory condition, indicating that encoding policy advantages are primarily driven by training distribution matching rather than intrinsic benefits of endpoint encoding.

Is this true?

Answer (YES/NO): NO